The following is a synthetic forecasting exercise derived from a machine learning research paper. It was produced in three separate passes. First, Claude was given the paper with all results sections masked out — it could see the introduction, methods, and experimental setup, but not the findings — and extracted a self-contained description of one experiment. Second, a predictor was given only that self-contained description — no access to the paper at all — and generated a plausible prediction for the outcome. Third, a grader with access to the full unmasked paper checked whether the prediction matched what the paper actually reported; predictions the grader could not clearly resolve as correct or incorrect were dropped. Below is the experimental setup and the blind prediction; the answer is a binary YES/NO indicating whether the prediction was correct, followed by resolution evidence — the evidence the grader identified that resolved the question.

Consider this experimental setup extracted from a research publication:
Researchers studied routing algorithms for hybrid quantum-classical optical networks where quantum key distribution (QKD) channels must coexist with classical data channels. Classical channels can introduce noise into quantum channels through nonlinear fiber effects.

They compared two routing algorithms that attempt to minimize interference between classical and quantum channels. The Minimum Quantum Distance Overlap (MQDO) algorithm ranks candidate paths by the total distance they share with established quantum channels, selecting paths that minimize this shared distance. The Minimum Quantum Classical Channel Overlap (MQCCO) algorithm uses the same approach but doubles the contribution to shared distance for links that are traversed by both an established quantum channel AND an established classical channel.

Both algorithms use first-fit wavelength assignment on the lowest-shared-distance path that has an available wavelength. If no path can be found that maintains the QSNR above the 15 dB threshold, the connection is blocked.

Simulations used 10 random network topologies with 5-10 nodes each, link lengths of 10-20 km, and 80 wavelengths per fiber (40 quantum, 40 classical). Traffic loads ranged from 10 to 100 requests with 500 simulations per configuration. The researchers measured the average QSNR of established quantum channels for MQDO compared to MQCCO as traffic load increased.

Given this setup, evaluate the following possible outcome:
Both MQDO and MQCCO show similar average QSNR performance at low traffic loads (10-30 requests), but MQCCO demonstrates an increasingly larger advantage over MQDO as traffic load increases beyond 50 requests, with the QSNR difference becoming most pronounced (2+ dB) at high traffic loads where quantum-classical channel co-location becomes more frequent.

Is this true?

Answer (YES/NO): NO